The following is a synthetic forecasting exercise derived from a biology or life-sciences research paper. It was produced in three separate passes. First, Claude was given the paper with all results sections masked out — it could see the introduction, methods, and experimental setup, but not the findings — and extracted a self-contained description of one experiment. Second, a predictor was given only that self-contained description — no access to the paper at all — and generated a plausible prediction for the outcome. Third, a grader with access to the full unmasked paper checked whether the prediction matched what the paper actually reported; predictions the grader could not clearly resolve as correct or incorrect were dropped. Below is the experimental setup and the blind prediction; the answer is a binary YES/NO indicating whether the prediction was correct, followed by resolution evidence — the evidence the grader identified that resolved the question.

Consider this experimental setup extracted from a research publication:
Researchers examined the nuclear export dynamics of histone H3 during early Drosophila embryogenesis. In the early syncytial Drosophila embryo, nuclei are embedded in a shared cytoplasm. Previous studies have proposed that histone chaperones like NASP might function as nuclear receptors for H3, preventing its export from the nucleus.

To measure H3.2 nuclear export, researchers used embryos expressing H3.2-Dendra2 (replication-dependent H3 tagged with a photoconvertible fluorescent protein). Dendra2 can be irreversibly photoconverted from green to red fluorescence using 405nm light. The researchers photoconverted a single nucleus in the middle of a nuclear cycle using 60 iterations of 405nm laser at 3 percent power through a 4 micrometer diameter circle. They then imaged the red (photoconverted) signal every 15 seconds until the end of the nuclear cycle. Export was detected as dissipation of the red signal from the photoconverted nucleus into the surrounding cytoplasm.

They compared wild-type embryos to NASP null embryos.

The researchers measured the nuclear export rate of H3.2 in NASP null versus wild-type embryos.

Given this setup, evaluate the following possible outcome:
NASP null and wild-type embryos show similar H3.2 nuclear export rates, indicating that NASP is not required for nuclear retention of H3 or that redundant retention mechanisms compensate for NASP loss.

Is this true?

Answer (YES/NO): YES